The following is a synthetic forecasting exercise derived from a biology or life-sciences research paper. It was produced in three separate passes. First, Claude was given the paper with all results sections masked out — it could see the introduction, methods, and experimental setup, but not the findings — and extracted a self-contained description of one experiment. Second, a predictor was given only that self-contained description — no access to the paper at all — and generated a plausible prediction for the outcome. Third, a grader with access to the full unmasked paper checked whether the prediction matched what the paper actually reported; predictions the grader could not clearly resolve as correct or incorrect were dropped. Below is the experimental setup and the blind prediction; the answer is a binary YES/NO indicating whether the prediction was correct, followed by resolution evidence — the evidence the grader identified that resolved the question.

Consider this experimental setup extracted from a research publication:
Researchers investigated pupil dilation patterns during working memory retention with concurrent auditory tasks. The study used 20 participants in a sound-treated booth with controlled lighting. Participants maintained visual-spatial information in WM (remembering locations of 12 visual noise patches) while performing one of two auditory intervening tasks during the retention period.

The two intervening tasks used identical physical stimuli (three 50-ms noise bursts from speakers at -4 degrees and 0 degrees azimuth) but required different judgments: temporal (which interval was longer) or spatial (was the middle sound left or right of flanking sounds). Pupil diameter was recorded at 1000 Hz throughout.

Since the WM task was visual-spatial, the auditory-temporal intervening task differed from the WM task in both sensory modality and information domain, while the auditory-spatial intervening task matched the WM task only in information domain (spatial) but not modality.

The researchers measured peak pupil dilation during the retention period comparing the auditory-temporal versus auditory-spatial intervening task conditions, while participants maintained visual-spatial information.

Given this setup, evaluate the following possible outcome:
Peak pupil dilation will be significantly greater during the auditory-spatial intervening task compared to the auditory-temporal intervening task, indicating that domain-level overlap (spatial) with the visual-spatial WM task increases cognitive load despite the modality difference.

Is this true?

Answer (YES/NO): NO